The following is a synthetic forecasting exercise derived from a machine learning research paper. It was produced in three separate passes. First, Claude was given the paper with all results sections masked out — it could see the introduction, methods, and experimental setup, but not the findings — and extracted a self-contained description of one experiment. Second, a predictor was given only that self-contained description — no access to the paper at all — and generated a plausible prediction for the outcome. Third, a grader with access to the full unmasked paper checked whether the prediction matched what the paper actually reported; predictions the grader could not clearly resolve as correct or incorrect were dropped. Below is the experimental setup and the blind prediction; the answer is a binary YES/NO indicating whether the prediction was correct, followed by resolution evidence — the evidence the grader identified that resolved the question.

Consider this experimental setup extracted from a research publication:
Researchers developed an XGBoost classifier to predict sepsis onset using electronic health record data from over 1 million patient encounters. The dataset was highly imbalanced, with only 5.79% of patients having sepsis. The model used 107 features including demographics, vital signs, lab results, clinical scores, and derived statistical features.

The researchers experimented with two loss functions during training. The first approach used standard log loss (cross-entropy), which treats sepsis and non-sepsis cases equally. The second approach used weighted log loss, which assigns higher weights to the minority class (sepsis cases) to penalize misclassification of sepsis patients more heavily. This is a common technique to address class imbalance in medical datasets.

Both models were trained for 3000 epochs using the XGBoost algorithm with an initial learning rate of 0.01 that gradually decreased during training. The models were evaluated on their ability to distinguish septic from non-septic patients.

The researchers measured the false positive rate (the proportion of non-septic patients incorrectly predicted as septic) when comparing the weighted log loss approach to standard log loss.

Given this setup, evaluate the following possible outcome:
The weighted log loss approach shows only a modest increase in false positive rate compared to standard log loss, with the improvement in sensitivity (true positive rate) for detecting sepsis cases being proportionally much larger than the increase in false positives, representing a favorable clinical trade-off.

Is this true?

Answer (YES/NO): NO